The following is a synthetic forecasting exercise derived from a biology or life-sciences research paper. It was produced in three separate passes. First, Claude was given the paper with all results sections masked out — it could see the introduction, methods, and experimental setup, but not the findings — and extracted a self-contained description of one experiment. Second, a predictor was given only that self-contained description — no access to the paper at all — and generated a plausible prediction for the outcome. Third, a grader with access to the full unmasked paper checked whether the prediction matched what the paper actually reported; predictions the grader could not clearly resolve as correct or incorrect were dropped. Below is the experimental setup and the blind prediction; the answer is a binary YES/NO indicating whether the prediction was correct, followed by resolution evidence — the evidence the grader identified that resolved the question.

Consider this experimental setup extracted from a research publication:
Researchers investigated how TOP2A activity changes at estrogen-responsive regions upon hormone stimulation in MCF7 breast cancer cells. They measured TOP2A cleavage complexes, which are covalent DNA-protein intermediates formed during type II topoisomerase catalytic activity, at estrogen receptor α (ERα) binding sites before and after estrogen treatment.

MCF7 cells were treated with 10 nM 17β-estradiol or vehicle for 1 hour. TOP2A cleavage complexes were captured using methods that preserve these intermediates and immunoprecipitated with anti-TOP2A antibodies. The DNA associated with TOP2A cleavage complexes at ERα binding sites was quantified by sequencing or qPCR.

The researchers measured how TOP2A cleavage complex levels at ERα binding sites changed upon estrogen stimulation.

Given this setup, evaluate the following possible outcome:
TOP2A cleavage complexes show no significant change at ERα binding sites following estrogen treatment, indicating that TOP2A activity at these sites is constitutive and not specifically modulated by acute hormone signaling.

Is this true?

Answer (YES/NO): NO